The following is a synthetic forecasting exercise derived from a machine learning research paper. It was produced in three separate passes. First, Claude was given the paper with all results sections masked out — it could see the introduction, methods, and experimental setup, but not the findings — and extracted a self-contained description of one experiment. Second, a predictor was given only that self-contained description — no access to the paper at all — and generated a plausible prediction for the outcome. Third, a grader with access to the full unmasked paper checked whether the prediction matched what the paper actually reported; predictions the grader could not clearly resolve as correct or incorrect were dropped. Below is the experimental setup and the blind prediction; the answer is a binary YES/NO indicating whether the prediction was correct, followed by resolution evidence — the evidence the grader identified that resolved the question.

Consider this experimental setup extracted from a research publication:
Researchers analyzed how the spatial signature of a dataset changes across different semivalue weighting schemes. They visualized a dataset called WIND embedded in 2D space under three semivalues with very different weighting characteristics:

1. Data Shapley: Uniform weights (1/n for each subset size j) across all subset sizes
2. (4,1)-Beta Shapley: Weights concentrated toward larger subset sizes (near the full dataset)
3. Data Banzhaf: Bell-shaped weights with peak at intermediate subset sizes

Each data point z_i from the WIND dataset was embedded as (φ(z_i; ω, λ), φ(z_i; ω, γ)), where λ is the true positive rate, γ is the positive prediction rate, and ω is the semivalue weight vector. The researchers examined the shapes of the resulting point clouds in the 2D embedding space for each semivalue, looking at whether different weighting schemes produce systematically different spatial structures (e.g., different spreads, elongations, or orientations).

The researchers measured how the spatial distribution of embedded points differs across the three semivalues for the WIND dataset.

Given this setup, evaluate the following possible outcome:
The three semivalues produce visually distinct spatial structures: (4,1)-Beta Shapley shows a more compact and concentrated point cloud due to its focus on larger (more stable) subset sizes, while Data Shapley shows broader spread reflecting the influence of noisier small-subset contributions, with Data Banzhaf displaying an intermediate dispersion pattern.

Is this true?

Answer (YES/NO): NO